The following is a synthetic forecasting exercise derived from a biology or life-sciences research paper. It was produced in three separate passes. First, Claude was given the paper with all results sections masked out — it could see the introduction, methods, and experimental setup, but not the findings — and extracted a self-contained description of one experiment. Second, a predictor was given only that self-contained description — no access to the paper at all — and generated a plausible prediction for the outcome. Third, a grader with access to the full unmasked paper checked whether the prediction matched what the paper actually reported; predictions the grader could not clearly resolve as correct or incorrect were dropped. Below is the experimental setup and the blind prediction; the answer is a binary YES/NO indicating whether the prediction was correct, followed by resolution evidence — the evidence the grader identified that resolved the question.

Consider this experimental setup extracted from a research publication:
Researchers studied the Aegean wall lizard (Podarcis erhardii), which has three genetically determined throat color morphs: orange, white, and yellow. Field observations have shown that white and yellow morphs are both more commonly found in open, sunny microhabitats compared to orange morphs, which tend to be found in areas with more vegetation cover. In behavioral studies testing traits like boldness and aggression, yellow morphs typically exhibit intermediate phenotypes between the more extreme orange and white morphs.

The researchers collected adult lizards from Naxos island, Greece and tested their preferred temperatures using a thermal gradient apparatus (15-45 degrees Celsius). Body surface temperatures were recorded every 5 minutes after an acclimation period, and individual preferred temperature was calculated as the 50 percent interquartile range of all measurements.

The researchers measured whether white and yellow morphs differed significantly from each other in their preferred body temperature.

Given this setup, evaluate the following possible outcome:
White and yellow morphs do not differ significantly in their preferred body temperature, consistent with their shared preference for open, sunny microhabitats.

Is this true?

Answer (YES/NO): YES